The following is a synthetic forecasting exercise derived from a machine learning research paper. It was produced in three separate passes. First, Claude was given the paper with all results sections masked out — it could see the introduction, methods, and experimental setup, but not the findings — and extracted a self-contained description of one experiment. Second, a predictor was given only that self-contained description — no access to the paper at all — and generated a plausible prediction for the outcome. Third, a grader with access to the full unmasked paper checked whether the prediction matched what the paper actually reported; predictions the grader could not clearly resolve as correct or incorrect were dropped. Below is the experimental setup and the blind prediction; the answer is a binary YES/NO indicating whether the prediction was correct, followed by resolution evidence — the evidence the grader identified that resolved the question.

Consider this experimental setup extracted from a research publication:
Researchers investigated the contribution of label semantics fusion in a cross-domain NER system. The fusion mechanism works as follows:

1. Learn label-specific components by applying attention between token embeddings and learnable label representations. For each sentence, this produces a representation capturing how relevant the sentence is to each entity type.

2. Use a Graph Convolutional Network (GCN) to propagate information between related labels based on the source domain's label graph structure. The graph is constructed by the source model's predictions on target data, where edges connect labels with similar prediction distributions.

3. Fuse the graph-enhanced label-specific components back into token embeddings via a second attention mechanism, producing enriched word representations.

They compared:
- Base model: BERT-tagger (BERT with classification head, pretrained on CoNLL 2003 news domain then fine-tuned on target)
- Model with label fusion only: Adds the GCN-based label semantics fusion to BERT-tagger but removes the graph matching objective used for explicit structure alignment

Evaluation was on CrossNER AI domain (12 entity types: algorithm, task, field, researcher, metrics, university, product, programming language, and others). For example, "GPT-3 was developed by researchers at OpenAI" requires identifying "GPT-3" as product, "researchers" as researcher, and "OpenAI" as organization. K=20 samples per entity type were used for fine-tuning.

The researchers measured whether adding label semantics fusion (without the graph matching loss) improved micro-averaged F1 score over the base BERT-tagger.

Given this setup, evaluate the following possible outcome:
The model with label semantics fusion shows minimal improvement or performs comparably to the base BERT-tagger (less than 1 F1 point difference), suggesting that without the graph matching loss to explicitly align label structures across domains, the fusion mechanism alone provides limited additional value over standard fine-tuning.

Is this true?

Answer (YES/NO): NO